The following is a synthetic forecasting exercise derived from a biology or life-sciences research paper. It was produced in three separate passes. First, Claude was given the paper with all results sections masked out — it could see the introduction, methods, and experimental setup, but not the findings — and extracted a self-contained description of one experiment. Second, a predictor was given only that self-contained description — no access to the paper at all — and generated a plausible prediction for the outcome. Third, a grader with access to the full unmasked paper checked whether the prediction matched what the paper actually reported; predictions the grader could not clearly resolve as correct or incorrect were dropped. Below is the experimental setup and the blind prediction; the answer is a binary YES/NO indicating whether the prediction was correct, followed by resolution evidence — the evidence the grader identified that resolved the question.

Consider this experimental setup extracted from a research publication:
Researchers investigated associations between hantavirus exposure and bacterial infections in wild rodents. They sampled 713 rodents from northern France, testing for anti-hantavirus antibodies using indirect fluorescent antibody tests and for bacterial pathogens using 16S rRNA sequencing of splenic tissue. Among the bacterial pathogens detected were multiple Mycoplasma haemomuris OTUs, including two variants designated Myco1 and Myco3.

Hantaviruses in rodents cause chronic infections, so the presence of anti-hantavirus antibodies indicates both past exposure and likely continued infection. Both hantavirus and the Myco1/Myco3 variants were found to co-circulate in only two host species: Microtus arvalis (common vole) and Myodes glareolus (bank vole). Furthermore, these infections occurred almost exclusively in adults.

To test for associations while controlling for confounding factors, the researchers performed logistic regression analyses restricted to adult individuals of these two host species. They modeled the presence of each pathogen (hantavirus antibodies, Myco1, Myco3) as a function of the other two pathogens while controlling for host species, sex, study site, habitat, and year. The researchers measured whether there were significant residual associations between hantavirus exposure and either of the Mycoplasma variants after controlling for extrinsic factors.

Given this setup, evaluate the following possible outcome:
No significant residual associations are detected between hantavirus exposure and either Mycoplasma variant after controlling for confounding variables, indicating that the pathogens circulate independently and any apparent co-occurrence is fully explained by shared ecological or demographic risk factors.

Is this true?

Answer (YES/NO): NO